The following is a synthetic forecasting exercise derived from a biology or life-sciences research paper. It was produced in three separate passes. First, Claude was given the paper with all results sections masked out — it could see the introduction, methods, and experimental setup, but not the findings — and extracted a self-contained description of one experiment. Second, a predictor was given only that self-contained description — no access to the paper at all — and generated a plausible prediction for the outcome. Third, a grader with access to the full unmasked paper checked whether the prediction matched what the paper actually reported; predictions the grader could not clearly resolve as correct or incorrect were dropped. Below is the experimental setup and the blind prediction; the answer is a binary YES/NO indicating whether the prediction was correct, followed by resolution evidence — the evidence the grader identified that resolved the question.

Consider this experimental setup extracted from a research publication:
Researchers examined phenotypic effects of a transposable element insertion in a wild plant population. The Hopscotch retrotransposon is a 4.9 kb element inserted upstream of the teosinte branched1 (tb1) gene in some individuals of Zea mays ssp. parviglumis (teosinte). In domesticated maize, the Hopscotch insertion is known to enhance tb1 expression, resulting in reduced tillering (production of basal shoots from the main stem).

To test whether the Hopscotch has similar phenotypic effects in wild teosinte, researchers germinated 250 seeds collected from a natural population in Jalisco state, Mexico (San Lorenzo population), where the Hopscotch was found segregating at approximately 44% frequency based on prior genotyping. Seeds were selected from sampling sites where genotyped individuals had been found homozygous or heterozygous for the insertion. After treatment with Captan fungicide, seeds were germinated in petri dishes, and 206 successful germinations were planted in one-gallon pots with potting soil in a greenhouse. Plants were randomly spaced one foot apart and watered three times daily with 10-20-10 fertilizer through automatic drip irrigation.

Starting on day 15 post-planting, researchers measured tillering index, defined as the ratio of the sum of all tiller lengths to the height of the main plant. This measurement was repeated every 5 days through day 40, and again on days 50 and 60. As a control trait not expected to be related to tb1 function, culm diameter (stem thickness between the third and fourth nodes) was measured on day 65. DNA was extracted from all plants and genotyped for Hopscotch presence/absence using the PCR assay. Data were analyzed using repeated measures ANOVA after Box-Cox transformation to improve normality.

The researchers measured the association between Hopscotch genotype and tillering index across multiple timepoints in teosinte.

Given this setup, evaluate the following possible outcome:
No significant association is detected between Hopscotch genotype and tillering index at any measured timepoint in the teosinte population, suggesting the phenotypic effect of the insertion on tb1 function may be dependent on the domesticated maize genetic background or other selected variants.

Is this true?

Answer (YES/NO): YES